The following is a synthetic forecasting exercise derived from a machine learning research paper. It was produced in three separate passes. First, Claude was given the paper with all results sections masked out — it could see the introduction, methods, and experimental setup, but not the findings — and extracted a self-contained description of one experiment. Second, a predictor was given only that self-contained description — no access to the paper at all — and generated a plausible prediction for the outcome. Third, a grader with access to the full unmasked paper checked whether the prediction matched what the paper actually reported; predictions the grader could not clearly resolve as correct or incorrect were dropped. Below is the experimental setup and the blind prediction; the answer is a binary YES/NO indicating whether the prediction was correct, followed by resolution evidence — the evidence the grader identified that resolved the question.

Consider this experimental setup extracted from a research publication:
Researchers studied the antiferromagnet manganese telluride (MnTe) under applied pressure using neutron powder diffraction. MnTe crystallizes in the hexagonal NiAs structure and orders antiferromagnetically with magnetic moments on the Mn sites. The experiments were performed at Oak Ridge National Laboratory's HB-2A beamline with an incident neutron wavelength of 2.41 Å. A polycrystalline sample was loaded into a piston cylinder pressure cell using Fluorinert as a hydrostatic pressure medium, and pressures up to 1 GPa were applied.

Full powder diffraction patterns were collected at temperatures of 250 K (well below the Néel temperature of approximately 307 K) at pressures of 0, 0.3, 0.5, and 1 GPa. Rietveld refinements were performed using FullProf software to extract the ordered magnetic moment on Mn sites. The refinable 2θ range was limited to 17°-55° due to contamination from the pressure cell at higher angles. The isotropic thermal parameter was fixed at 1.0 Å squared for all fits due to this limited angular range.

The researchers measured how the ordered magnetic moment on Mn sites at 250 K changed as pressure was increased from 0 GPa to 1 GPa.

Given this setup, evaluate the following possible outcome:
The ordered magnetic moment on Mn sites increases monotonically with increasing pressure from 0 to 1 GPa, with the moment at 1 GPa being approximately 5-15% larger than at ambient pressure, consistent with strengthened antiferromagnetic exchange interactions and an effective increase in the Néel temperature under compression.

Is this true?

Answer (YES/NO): NO